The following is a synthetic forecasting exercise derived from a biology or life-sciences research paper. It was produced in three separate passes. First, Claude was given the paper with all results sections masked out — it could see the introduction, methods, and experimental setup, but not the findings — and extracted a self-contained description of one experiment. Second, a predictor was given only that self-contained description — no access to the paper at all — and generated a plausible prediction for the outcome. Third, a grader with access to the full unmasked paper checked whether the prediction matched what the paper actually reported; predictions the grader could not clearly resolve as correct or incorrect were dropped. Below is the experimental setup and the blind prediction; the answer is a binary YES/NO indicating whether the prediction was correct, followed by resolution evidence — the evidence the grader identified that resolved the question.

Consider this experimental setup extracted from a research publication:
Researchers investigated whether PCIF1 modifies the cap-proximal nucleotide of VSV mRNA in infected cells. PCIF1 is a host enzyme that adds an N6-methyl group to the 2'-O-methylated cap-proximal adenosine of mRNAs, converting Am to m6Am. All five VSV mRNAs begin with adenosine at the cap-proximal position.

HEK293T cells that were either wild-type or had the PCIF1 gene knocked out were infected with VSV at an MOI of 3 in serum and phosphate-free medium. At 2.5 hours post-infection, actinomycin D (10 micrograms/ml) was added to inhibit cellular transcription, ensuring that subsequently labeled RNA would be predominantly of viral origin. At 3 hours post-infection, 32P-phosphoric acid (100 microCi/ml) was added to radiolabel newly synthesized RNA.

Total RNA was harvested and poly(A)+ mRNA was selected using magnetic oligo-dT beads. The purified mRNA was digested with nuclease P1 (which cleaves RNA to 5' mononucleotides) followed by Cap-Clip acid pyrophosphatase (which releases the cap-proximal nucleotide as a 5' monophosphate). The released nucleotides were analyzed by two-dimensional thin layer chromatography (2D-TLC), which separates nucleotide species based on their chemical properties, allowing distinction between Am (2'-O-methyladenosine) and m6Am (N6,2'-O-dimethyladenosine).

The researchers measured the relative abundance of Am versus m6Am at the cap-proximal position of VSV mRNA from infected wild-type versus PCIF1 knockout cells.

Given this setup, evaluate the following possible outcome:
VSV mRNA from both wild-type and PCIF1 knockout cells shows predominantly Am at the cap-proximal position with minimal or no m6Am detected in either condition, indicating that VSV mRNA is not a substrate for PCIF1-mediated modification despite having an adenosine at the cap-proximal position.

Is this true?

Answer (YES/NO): NO